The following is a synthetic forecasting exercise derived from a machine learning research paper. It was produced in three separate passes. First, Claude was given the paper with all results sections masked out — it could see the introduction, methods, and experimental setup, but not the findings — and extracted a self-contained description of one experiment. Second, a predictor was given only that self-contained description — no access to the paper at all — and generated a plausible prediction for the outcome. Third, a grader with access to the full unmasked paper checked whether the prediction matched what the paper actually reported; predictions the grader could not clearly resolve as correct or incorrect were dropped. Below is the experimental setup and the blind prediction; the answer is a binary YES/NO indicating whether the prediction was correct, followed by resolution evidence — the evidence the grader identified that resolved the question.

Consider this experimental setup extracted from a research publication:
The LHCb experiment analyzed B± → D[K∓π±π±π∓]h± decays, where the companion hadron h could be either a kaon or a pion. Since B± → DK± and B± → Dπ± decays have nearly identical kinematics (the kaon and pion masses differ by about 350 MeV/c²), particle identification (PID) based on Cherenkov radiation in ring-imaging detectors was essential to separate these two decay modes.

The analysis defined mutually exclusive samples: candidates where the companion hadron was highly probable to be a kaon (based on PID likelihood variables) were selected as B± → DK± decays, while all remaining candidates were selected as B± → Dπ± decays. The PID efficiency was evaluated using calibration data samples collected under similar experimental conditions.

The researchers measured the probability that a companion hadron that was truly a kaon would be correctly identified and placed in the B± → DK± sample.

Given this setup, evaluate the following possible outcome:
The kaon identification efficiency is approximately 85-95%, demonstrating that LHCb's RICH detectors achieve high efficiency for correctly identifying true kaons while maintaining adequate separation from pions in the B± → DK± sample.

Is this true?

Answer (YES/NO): NO